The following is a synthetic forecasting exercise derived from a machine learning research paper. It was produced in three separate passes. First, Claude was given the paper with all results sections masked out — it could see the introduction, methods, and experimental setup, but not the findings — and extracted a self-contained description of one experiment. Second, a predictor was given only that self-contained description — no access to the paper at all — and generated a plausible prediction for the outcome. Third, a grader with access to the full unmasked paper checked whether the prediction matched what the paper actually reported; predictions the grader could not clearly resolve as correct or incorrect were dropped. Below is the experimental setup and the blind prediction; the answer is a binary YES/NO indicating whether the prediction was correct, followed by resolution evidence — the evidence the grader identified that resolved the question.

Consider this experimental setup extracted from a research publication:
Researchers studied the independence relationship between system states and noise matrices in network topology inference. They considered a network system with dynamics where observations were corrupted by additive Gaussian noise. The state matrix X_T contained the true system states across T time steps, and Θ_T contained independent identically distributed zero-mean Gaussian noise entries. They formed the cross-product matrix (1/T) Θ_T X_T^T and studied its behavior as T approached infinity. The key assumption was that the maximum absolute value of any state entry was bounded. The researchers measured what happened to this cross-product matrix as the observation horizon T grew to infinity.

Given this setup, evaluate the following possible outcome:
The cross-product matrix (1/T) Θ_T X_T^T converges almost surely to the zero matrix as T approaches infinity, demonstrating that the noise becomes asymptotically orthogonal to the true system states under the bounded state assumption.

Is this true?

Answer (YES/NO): YES